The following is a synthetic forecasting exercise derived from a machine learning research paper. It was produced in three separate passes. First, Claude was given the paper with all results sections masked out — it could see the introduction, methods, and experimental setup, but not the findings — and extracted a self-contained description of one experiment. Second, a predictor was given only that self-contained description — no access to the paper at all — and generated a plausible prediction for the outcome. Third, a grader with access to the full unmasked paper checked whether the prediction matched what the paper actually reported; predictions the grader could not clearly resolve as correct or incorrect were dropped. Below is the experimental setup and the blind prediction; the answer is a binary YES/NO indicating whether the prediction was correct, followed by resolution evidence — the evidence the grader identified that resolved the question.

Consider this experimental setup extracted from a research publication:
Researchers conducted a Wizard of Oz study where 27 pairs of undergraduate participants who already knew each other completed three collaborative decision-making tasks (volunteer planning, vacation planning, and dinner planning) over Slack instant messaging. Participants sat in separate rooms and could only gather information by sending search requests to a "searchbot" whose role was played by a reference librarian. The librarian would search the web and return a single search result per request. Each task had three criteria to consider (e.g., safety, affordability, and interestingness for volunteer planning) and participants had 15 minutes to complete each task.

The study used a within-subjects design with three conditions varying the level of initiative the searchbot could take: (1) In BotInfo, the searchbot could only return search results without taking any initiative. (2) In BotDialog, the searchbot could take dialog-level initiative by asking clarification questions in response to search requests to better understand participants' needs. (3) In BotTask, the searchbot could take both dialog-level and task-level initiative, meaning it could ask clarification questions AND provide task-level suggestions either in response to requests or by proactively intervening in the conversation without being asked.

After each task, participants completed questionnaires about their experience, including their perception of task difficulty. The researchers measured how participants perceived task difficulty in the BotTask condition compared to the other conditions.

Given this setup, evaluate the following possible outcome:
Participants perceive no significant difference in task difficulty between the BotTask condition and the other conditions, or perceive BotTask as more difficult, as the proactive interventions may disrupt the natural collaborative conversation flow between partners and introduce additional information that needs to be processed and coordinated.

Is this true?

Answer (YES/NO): YES